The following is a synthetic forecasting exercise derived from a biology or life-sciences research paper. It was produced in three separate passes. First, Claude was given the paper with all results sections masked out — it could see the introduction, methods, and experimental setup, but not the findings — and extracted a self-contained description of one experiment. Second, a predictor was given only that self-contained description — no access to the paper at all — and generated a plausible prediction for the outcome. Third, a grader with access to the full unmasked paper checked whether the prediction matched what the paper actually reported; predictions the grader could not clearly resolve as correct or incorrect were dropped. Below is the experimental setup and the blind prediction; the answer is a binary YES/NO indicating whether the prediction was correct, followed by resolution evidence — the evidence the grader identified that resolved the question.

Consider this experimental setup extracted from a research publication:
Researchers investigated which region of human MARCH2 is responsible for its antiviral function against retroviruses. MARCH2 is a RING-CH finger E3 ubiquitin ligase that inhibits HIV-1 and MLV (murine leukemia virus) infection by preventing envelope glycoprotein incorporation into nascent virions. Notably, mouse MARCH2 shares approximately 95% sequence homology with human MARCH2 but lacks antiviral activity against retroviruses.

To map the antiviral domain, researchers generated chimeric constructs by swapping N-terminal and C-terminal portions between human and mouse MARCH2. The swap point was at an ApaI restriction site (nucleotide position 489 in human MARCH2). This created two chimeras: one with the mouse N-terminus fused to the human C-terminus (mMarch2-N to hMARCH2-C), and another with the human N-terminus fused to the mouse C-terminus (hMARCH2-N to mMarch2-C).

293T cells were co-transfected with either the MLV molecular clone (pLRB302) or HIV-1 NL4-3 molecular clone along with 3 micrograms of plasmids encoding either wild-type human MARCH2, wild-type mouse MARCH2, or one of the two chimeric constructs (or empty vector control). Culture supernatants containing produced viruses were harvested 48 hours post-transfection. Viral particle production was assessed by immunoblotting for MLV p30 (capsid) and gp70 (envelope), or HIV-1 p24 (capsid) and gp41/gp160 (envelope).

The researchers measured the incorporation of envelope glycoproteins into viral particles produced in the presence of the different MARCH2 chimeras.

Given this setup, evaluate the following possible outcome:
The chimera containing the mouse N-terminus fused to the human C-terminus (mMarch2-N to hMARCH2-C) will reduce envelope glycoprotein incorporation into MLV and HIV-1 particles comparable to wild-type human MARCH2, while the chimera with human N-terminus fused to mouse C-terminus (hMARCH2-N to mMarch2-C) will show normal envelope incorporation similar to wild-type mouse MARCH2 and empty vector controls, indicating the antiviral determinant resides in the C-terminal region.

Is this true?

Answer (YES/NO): NO